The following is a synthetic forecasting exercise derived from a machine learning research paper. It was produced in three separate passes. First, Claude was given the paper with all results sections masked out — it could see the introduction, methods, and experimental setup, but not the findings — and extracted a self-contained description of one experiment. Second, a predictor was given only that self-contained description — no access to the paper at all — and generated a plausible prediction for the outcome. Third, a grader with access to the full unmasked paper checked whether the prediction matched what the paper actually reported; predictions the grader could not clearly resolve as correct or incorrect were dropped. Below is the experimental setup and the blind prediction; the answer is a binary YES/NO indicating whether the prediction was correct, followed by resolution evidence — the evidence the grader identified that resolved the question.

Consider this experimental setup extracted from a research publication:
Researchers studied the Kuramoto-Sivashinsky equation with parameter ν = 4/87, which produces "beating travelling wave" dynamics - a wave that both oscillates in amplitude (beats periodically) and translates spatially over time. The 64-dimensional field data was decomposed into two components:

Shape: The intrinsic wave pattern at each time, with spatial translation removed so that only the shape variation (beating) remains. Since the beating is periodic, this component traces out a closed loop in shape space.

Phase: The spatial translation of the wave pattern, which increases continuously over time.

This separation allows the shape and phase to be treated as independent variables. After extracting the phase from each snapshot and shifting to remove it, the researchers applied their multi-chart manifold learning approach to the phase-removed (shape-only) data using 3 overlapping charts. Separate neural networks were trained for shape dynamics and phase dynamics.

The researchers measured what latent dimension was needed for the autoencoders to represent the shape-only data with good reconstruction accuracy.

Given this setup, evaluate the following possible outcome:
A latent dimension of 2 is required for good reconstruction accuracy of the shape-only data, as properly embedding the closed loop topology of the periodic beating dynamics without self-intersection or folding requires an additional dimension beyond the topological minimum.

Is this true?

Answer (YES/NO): NO